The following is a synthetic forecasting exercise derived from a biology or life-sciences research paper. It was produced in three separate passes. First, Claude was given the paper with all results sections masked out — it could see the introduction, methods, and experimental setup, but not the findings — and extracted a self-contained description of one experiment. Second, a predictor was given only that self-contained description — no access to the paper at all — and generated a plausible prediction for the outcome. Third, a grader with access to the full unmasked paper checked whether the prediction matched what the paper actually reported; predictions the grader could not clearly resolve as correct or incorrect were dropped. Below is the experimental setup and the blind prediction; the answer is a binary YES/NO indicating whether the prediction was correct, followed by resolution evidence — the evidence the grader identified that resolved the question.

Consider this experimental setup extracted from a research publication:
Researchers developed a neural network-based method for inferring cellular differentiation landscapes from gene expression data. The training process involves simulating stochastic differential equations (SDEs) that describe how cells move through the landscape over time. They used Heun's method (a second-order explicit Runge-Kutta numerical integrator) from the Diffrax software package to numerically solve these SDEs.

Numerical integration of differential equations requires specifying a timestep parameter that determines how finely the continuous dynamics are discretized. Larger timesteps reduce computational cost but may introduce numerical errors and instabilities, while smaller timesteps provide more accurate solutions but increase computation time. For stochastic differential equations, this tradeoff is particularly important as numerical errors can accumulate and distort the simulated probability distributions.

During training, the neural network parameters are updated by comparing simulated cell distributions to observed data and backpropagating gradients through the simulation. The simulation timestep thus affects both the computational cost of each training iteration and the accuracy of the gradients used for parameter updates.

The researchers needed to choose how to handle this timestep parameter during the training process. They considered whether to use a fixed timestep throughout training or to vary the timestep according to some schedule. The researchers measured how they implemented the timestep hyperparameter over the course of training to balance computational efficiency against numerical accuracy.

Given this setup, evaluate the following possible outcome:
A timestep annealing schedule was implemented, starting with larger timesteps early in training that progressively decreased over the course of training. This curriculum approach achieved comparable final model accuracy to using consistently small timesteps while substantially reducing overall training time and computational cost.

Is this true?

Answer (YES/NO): NO